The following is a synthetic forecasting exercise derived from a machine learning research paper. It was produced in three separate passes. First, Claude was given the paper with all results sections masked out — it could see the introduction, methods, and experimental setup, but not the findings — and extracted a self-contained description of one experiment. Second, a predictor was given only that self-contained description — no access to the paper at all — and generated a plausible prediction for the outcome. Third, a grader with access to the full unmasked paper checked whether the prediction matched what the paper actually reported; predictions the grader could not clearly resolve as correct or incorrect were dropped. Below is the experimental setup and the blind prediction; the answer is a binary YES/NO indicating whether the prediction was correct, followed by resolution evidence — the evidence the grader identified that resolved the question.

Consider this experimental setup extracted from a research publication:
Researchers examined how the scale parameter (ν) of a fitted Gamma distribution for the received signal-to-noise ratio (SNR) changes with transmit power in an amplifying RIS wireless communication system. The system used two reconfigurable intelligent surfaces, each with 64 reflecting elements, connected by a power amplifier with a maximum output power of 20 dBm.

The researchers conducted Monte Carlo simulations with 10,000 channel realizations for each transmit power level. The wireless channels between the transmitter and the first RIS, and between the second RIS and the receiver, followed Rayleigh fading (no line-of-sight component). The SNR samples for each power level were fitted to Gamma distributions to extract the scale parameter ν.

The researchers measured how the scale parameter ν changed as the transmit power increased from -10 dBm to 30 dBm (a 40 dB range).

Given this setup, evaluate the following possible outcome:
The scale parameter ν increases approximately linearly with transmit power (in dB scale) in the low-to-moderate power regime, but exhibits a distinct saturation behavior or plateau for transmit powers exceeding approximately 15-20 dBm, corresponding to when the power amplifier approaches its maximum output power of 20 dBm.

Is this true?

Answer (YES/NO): NO